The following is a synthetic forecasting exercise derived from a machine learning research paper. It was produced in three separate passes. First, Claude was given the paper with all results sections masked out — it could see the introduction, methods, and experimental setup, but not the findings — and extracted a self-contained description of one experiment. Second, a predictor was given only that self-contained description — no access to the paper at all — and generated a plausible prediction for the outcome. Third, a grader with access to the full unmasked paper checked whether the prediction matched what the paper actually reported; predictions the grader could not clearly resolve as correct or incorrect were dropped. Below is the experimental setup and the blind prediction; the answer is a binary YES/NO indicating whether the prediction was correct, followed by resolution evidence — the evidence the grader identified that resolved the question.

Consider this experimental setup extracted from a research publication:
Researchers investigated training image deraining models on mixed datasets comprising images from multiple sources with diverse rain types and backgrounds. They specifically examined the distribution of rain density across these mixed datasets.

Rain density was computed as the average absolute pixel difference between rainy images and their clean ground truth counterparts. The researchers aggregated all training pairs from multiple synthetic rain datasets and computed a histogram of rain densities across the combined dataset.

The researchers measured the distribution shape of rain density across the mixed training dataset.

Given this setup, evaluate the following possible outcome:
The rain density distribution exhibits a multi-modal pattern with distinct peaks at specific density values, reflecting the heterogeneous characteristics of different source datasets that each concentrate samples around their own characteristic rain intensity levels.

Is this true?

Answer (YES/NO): NO